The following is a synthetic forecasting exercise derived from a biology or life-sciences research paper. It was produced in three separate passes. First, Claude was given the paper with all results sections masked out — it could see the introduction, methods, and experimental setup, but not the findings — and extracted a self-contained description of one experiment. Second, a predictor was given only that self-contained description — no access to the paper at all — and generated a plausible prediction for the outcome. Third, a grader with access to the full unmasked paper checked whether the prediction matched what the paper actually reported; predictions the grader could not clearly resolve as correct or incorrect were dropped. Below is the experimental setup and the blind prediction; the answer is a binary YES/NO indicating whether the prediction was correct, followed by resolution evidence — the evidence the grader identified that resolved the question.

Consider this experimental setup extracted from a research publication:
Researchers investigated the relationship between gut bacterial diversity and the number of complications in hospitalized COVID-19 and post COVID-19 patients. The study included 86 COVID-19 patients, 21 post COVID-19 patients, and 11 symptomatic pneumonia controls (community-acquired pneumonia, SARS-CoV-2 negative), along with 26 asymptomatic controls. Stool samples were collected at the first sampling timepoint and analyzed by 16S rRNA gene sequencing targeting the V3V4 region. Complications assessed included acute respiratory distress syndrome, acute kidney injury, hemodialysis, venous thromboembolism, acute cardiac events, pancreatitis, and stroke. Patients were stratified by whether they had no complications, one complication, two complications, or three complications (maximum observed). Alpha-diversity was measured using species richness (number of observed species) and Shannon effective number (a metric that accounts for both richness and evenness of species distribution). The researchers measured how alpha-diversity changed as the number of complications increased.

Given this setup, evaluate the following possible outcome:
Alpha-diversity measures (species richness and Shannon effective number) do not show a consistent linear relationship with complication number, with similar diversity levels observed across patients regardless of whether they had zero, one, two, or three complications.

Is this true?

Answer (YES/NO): NO